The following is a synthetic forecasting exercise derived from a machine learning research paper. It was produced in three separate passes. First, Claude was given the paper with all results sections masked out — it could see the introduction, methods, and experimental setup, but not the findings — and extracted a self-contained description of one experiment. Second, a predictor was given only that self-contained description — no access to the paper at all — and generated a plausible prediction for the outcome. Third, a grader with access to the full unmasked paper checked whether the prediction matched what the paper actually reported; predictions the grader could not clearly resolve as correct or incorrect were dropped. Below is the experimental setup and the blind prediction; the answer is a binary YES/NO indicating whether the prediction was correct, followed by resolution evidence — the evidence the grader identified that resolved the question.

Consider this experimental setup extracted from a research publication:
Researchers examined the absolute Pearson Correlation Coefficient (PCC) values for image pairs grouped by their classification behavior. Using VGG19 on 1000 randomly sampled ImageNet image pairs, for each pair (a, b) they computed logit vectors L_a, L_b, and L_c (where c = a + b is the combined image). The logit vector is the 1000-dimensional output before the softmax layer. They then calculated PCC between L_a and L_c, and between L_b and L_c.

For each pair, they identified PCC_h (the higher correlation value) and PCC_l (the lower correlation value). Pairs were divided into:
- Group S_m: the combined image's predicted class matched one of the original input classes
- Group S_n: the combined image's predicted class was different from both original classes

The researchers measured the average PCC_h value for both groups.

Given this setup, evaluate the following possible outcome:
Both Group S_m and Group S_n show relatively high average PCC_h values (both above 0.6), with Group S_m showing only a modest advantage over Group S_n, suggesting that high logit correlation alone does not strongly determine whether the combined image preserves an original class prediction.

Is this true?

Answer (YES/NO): NO